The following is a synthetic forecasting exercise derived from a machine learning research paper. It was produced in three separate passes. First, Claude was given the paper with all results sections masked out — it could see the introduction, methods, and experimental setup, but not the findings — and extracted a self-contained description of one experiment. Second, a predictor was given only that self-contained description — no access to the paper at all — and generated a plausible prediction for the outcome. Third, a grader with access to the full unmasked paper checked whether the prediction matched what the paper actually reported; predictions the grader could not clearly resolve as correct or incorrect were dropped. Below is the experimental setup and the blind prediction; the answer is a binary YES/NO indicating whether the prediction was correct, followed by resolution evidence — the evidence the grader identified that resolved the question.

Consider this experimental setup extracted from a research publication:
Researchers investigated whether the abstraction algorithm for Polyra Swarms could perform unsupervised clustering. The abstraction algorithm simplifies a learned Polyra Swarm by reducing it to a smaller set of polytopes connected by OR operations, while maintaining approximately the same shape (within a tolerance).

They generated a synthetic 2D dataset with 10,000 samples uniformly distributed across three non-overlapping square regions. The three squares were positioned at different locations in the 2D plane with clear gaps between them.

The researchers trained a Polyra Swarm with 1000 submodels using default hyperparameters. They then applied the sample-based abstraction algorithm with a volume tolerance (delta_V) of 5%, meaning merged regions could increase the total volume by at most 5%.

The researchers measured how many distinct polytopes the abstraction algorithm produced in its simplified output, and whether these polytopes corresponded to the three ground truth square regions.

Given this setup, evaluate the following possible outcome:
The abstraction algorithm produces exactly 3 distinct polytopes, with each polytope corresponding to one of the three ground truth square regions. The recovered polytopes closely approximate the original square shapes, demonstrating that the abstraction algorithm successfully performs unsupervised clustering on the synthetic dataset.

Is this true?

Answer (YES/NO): YES